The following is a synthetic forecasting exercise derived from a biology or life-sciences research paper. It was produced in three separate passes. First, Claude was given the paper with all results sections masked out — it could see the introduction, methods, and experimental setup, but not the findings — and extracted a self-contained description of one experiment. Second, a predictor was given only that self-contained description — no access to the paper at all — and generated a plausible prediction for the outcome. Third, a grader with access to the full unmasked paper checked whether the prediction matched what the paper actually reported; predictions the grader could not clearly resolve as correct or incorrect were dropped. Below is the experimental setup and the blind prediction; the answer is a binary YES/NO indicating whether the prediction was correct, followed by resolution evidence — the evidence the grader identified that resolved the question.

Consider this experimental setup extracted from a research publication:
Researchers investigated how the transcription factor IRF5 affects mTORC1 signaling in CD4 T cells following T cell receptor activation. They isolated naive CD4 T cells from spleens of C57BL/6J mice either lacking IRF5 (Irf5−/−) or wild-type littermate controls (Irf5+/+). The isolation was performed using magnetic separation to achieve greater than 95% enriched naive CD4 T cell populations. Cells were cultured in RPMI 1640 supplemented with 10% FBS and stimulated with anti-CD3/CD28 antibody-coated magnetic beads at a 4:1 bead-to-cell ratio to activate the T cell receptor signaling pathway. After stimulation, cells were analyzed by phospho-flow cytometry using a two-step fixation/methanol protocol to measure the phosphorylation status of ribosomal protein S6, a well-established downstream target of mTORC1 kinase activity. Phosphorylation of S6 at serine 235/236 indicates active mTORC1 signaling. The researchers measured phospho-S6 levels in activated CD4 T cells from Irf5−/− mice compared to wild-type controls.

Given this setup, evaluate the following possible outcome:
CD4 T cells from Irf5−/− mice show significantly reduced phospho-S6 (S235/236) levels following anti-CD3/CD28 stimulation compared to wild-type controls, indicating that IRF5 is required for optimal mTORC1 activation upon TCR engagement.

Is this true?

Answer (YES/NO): YES